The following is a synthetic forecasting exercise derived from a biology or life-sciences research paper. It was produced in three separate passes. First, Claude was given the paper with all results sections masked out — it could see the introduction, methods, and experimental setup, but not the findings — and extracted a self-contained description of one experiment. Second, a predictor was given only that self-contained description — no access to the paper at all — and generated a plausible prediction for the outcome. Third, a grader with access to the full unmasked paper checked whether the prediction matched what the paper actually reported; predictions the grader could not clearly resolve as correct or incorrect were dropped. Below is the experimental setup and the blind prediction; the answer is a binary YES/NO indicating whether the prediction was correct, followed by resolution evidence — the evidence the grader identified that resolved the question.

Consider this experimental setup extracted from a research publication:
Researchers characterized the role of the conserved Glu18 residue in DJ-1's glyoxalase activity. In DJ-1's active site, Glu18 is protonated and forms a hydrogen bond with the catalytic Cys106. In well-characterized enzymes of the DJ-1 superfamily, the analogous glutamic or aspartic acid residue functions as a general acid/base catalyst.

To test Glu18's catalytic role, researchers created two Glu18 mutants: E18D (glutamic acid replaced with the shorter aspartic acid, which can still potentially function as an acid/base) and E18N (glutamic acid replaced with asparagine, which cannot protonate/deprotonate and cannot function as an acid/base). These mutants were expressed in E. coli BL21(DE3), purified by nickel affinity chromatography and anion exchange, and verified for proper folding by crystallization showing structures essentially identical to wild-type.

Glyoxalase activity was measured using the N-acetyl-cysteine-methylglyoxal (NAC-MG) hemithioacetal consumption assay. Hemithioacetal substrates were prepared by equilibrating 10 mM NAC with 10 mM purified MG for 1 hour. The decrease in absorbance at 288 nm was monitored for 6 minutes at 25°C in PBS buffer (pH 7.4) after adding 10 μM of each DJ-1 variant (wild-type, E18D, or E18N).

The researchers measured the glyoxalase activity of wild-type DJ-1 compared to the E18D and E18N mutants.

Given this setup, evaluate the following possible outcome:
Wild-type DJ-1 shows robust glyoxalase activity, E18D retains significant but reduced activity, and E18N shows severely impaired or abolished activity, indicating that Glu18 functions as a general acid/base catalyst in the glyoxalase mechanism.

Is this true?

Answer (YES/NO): NO